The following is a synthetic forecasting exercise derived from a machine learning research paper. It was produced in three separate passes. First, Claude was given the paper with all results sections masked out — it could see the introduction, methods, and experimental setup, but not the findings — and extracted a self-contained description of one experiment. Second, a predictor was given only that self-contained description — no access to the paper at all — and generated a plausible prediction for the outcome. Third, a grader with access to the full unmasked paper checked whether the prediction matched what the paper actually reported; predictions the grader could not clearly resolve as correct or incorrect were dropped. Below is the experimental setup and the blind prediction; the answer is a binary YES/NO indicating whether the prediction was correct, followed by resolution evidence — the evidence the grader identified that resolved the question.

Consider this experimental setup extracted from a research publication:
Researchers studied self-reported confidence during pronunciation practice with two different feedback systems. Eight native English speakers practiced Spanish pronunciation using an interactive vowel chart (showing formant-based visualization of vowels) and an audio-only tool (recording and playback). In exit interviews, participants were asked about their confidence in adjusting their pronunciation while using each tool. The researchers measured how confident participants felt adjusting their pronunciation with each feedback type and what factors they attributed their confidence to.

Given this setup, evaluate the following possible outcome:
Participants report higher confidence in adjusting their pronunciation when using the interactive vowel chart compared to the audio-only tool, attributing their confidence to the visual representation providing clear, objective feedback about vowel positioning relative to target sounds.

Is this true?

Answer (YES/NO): NO